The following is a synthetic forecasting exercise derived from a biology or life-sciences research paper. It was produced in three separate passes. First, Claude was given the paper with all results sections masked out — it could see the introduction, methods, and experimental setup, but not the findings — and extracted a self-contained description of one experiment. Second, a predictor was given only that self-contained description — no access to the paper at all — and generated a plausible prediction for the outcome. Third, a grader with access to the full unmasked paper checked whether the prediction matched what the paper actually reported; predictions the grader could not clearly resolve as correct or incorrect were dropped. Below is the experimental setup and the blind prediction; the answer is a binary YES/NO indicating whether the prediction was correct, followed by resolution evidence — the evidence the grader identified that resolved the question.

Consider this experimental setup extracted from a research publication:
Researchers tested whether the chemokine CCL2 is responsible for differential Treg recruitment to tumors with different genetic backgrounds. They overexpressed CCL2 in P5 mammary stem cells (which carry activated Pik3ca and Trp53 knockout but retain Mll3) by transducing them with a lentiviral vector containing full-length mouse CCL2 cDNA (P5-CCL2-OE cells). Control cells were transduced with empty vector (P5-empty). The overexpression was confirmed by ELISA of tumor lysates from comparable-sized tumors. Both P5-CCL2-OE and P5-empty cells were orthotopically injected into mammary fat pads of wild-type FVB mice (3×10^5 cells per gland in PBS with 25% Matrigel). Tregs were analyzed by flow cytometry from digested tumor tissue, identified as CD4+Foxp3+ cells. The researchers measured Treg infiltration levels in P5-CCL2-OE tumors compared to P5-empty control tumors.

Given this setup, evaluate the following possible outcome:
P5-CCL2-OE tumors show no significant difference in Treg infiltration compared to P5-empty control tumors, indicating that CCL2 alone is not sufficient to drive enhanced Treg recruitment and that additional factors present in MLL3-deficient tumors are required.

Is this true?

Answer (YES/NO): NO